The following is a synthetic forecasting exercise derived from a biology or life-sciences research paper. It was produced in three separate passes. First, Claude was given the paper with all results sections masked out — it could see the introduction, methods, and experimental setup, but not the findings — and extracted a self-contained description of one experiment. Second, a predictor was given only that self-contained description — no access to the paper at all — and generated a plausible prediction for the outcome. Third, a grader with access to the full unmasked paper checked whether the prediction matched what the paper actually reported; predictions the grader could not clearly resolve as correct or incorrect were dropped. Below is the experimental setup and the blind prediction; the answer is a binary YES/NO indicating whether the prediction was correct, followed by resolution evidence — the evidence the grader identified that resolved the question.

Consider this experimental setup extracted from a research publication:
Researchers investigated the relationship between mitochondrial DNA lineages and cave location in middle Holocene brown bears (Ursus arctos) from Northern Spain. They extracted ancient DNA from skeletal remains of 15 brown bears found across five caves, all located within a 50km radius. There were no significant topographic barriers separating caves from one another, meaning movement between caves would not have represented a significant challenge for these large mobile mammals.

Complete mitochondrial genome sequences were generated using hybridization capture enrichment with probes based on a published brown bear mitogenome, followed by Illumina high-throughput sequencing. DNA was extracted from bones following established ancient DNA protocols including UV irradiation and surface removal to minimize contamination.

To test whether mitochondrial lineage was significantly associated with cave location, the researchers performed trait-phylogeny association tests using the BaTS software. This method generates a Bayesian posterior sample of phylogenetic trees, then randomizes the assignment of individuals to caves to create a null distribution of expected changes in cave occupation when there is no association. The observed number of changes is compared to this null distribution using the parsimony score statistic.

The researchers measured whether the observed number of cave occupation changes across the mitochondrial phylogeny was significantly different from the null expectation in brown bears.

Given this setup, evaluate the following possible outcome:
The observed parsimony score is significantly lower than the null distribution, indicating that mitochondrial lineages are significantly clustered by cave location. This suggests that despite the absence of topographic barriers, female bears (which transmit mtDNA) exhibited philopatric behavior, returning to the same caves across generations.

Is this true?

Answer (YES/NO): NO